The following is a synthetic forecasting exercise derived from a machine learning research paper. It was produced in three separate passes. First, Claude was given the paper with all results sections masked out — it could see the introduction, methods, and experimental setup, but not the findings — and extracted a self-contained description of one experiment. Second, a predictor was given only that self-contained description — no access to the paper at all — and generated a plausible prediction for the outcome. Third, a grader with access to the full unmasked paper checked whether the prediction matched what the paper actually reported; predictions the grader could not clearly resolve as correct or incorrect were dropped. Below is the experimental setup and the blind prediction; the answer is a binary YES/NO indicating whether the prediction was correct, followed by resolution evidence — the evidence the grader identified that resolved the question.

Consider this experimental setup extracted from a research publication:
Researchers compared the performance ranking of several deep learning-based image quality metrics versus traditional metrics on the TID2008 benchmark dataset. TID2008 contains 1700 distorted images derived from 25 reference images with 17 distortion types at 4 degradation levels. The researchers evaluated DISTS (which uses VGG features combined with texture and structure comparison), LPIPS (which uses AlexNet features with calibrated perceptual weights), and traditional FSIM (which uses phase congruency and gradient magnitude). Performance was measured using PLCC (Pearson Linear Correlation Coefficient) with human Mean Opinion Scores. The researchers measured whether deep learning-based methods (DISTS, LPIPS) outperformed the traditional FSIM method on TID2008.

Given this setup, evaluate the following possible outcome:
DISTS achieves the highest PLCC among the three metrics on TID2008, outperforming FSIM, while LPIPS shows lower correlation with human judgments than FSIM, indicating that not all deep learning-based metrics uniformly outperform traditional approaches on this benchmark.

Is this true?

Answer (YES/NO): NO